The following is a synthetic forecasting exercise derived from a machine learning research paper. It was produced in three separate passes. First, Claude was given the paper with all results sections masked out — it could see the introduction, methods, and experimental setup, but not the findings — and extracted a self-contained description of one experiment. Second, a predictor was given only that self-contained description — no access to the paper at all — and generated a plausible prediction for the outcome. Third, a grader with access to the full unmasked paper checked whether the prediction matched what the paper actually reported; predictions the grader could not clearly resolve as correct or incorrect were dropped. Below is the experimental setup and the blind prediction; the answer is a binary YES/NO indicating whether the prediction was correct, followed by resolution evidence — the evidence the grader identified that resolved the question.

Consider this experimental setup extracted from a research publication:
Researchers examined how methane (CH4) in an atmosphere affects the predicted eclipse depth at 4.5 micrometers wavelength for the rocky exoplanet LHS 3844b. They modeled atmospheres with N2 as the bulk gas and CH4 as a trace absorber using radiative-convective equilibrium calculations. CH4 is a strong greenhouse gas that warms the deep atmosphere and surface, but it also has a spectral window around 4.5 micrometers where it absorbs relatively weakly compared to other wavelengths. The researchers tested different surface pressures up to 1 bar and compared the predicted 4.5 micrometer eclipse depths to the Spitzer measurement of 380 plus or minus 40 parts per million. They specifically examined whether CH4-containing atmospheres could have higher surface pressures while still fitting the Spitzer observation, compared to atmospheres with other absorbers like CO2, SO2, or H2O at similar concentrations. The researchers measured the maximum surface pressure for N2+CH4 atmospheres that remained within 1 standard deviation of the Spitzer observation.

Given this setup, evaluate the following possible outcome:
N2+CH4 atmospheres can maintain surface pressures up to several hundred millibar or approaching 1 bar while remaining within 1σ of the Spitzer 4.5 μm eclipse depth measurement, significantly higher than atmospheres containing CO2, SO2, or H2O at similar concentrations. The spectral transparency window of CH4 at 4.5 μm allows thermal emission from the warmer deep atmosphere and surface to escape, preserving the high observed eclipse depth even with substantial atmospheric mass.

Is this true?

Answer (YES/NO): YES